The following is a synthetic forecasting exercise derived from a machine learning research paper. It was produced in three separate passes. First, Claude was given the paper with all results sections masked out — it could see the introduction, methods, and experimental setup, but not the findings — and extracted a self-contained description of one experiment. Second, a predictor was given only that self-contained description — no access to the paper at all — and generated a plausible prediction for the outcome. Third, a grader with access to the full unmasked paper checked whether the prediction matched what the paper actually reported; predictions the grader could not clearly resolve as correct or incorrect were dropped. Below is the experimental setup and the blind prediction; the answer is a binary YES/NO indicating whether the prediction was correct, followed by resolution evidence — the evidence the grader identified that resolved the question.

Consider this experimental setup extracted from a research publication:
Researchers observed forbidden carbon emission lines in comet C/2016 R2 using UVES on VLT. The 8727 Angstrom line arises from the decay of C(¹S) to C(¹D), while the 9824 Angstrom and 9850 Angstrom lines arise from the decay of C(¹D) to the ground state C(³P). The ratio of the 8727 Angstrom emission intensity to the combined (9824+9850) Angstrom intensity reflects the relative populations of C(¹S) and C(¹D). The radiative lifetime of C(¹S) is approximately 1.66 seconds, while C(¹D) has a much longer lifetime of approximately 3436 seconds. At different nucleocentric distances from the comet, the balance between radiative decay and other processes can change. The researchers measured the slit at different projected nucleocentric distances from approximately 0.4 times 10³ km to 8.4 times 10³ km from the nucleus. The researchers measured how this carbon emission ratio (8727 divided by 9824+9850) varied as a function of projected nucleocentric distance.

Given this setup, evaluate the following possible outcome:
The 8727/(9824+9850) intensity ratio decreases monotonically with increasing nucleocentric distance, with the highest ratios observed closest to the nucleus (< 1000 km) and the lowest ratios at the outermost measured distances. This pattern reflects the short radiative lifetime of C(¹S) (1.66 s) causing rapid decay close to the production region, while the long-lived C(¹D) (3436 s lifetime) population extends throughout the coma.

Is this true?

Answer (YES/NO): YES